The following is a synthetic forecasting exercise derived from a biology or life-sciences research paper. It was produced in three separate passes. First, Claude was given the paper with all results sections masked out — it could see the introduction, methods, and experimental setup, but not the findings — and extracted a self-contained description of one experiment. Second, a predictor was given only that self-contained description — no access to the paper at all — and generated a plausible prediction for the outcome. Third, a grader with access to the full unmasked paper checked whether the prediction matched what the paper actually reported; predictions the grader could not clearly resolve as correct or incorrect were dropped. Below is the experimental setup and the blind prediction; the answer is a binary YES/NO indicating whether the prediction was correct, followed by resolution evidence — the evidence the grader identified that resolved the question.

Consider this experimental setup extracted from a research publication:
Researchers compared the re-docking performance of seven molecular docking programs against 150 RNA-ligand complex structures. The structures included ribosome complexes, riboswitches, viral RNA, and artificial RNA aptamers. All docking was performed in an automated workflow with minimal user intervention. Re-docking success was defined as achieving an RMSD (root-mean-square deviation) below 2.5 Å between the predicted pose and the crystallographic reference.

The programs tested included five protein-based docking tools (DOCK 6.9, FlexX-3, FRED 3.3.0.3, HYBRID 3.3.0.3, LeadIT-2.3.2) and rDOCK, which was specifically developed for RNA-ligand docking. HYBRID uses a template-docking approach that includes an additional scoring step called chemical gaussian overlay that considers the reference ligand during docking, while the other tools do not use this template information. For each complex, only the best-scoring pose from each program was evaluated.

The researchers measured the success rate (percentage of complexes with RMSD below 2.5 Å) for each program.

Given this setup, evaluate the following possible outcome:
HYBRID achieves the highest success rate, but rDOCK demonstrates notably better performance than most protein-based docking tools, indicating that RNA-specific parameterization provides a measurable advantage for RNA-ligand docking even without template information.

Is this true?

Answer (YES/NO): NO